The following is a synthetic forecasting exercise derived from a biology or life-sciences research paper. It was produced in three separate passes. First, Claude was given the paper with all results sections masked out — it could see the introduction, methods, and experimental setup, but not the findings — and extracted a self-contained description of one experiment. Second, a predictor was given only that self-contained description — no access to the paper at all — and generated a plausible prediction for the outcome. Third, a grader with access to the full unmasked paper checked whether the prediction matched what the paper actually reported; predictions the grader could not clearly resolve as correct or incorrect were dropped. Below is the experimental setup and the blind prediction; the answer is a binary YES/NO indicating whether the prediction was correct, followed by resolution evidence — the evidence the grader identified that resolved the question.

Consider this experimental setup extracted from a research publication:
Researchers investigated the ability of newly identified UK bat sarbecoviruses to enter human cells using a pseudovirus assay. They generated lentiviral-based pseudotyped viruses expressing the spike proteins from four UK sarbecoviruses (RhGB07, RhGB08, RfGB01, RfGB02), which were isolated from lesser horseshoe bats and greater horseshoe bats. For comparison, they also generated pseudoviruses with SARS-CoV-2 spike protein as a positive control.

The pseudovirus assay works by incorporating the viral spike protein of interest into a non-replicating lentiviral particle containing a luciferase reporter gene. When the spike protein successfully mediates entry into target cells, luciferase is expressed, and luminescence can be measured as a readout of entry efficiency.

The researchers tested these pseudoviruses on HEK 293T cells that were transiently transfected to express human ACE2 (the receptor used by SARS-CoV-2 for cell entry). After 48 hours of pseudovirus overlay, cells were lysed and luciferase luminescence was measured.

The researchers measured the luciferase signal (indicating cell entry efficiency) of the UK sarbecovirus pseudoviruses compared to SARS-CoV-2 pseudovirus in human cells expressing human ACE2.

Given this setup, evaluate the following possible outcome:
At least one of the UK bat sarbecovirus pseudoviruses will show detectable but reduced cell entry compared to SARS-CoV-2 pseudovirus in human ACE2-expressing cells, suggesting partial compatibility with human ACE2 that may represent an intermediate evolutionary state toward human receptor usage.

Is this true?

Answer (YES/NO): YES